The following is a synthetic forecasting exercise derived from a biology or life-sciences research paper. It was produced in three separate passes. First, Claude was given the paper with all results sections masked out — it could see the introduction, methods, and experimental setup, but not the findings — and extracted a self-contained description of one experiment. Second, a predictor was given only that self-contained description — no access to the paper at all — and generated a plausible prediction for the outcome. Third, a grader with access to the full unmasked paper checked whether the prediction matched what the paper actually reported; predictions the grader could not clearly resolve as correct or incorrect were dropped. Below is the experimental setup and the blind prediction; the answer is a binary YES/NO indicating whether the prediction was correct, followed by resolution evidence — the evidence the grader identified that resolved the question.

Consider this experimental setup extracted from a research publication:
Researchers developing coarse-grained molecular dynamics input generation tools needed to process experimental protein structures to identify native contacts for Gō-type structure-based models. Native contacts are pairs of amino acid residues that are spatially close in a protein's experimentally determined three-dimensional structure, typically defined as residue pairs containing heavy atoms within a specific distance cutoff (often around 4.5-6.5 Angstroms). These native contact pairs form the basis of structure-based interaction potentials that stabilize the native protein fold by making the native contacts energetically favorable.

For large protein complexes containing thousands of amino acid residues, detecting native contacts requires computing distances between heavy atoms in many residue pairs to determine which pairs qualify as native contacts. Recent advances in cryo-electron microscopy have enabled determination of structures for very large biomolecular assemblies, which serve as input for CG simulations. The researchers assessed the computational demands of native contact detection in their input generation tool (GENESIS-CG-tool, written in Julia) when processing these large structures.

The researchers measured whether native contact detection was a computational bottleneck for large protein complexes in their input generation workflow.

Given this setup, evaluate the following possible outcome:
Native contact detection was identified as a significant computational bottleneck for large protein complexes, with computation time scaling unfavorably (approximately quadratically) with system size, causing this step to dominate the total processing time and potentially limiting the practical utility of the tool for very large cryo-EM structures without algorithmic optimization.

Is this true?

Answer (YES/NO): NO